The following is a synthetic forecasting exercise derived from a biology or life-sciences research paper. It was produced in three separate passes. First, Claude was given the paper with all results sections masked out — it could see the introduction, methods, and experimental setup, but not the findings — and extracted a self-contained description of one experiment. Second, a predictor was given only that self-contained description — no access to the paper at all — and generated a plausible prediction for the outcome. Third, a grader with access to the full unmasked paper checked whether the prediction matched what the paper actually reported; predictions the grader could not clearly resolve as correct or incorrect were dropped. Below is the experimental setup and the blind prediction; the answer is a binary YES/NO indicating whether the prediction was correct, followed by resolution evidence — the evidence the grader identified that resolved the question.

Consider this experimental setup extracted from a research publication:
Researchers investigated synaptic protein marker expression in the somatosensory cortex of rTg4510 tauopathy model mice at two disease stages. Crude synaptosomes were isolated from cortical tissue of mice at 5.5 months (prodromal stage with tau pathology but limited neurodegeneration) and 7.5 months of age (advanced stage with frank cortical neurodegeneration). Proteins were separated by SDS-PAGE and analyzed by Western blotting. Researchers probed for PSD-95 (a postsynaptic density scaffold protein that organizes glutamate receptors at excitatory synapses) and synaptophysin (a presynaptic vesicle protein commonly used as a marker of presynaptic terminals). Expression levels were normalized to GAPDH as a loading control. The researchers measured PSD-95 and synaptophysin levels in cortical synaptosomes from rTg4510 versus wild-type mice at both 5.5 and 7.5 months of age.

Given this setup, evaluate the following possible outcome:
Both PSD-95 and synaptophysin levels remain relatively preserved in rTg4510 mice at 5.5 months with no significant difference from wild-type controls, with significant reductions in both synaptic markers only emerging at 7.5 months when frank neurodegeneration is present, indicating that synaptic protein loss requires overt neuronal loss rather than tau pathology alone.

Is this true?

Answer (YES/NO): NO